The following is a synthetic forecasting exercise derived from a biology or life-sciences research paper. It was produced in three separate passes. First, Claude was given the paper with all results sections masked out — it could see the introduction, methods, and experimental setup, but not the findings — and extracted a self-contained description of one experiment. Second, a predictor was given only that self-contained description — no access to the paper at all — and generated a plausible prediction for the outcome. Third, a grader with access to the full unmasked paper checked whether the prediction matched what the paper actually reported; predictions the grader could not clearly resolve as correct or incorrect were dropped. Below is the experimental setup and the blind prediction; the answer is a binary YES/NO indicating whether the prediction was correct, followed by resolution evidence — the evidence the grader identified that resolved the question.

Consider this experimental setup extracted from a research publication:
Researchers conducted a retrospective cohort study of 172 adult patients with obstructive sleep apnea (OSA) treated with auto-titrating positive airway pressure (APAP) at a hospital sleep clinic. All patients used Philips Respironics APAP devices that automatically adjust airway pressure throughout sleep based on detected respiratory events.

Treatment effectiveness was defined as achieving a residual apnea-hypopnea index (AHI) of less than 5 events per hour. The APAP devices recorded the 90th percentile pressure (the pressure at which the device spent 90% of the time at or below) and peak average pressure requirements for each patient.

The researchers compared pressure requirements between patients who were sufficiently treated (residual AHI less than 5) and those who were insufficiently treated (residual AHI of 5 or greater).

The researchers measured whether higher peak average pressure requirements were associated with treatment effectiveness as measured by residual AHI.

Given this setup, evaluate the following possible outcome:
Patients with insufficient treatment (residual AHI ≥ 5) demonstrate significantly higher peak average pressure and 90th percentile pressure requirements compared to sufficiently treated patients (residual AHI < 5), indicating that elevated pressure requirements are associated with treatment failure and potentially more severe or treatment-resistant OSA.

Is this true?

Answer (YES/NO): NO